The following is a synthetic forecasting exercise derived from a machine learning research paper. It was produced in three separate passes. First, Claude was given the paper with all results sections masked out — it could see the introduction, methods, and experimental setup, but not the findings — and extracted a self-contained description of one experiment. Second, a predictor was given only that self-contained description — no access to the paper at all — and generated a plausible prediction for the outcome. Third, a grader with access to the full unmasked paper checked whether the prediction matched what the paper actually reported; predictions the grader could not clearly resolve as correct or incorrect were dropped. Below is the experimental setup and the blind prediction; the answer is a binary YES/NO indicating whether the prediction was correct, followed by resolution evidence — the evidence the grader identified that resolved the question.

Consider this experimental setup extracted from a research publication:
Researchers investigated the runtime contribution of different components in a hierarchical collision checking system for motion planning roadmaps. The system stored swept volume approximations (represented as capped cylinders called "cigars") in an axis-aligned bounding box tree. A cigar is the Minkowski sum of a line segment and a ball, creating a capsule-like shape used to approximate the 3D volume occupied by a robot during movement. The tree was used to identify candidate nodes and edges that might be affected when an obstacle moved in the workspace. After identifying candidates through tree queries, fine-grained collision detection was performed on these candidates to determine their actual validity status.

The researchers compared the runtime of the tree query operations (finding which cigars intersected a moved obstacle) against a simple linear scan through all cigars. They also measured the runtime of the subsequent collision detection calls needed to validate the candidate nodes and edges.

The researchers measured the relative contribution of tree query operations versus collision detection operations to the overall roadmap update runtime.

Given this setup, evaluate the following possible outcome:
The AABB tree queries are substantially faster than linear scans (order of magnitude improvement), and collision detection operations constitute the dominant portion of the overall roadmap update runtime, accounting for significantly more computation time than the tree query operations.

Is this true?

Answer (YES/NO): YES